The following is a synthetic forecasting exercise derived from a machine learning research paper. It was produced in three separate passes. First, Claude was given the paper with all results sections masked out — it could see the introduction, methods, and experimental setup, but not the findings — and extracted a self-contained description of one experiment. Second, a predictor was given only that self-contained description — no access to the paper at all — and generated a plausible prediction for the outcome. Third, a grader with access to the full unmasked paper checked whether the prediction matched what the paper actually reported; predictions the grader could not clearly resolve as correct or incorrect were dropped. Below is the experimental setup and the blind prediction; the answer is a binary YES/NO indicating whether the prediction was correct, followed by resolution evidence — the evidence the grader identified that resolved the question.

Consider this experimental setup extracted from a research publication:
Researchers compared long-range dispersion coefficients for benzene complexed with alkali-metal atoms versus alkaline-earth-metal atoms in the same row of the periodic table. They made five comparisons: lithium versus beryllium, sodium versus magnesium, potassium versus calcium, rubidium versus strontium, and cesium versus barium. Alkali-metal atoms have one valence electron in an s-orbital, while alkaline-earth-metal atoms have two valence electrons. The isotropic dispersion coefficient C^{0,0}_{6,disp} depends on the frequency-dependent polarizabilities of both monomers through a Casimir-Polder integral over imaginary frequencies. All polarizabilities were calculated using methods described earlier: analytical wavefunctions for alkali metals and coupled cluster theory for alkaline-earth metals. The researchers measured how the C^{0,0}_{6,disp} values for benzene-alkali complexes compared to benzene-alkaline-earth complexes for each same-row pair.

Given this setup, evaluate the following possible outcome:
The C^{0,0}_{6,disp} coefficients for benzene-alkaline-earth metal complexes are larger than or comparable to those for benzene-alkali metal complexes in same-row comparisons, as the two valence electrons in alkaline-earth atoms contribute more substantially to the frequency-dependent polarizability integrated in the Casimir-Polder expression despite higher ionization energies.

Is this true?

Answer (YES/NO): NO